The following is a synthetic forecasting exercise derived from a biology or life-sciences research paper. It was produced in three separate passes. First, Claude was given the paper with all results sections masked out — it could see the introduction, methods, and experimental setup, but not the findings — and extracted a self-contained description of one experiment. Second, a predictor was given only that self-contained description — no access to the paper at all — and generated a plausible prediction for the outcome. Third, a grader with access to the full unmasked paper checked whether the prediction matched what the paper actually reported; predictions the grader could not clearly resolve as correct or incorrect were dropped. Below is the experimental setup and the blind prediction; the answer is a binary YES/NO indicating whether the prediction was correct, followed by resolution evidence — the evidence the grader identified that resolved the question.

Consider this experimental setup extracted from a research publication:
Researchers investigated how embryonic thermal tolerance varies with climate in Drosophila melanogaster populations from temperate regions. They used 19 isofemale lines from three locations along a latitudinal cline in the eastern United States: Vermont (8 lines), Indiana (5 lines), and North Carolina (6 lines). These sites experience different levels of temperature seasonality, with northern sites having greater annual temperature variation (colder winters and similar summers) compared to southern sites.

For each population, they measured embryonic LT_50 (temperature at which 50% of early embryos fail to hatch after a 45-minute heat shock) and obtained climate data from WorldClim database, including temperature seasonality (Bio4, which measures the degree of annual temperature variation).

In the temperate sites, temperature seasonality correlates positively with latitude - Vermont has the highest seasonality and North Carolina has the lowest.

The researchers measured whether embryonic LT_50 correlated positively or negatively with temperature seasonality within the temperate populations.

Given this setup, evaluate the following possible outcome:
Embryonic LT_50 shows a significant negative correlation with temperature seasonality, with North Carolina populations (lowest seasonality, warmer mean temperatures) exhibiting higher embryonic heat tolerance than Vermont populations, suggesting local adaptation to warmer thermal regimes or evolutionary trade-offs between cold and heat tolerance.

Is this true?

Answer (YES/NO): NO